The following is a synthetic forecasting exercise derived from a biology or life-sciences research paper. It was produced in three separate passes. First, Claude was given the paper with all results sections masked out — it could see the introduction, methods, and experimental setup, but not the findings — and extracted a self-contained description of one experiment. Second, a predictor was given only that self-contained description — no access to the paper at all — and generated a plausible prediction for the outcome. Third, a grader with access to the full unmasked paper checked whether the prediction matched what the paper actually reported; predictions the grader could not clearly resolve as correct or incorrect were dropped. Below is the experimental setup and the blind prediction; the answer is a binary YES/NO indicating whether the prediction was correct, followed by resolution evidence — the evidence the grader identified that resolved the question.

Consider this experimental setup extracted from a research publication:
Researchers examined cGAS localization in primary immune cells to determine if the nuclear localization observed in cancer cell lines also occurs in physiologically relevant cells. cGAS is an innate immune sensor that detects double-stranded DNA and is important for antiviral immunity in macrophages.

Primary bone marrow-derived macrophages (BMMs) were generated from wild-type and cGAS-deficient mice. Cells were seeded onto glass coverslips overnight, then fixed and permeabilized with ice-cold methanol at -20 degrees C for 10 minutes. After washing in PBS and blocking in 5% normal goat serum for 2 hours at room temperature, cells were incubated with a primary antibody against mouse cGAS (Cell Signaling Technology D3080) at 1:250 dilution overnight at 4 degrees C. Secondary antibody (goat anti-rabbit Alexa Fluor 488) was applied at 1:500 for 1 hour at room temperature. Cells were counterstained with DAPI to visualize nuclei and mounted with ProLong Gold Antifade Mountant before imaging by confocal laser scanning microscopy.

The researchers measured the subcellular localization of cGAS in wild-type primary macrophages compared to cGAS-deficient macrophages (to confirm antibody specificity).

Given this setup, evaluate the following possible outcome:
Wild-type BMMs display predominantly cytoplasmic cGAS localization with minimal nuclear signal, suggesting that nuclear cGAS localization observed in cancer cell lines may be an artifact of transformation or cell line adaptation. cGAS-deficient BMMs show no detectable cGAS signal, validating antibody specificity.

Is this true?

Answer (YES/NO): NO